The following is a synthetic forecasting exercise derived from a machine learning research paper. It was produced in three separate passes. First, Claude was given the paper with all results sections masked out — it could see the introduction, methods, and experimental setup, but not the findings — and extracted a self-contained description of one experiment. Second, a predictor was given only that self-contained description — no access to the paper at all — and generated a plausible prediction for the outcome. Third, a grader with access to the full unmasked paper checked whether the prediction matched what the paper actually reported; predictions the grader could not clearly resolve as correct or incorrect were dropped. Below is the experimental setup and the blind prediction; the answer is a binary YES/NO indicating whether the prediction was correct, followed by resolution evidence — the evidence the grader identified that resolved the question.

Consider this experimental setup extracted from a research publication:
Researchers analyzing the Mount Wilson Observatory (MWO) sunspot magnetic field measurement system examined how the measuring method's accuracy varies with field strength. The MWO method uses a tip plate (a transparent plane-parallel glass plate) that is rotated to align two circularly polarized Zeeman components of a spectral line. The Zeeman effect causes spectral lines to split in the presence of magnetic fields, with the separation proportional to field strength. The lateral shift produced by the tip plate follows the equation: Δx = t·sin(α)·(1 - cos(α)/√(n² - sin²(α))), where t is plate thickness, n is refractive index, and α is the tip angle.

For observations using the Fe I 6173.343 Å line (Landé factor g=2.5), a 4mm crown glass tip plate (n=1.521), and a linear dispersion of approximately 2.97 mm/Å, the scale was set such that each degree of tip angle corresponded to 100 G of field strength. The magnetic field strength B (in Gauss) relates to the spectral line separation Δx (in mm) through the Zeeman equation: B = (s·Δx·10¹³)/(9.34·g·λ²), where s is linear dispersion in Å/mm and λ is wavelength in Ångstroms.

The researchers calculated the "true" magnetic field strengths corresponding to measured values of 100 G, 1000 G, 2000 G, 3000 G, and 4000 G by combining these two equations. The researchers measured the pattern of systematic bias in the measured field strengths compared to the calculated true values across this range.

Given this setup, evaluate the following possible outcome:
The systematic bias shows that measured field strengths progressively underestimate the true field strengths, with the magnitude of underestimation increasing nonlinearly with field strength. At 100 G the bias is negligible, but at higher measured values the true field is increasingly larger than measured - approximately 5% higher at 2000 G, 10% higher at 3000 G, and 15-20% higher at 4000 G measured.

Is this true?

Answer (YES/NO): NO